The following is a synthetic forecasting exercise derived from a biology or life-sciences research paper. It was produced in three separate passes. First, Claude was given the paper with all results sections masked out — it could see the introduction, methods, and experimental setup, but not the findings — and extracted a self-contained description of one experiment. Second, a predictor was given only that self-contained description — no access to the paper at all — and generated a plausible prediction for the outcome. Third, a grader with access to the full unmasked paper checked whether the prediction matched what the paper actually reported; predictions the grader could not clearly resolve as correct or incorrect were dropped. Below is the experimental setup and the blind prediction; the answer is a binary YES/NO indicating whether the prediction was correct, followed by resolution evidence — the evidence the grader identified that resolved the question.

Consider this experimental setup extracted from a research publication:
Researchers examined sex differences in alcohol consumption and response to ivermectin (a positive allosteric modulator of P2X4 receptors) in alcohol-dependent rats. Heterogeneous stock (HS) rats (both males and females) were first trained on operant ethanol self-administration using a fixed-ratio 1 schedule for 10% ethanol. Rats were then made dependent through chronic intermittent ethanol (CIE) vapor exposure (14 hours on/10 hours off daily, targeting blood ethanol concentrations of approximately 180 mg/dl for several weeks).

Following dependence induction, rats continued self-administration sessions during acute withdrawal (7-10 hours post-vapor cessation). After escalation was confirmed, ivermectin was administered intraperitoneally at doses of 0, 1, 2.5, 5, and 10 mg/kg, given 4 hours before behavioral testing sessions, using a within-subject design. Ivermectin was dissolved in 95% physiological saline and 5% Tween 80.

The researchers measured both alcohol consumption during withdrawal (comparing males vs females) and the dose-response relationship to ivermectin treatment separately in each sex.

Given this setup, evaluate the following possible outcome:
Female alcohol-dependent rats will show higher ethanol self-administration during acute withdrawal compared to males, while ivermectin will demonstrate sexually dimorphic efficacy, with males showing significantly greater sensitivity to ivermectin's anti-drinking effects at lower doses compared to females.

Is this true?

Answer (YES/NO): YES